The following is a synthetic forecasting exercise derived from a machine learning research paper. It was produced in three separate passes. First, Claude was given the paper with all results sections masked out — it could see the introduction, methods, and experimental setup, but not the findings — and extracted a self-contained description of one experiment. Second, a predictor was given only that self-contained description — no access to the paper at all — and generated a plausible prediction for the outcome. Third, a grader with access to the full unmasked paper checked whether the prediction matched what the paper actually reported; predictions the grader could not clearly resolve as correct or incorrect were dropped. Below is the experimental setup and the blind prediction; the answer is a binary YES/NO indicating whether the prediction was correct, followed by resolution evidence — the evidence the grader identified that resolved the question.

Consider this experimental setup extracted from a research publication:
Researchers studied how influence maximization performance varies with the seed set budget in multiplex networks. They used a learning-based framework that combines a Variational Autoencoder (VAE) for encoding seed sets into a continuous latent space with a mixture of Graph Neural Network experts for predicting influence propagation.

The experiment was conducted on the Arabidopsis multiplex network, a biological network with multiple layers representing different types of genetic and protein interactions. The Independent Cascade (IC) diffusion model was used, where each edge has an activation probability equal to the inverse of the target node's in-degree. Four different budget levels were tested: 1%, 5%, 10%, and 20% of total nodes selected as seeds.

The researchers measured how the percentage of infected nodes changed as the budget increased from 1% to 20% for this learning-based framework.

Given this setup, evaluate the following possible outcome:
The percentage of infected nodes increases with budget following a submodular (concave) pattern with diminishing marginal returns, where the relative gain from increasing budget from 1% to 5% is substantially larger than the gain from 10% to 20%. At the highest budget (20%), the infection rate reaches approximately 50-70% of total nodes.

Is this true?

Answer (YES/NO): NO